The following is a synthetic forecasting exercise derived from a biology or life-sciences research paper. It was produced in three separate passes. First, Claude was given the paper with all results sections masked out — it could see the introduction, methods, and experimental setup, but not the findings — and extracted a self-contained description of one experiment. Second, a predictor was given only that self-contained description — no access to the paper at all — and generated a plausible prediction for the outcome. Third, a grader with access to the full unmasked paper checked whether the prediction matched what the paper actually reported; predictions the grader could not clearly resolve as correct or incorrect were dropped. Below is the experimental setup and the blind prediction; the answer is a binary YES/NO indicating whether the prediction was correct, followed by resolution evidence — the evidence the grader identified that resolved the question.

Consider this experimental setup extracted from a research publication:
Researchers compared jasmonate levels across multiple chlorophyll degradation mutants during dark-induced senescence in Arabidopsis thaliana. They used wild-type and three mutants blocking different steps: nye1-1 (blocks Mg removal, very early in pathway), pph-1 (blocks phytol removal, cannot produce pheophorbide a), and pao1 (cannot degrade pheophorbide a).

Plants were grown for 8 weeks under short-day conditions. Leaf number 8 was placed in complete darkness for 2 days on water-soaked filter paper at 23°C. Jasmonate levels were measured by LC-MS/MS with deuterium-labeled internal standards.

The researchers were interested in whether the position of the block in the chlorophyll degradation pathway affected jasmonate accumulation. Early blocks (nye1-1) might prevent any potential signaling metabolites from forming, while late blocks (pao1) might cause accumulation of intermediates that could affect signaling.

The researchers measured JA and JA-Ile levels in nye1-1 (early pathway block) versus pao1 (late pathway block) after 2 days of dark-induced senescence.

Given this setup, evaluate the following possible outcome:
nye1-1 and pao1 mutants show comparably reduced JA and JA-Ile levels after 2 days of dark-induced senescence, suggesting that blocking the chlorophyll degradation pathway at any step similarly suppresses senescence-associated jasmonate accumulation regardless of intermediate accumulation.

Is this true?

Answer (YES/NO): NO